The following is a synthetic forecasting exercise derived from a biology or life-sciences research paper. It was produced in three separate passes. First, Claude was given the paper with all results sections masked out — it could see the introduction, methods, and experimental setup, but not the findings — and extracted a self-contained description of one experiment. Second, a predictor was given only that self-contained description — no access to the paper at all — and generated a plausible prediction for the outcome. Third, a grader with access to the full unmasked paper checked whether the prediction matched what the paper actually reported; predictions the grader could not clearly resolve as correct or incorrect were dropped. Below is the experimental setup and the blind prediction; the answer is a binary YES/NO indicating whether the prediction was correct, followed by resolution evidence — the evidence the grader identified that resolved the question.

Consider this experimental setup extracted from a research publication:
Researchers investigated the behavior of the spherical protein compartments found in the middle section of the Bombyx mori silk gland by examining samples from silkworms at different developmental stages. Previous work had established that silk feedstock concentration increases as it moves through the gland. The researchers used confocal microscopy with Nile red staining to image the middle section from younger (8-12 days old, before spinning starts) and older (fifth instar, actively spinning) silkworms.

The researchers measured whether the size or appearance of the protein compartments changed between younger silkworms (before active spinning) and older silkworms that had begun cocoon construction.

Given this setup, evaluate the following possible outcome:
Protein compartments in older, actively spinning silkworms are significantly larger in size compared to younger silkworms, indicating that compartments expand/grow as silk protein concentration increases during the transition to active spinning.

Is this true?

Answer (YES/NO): NO